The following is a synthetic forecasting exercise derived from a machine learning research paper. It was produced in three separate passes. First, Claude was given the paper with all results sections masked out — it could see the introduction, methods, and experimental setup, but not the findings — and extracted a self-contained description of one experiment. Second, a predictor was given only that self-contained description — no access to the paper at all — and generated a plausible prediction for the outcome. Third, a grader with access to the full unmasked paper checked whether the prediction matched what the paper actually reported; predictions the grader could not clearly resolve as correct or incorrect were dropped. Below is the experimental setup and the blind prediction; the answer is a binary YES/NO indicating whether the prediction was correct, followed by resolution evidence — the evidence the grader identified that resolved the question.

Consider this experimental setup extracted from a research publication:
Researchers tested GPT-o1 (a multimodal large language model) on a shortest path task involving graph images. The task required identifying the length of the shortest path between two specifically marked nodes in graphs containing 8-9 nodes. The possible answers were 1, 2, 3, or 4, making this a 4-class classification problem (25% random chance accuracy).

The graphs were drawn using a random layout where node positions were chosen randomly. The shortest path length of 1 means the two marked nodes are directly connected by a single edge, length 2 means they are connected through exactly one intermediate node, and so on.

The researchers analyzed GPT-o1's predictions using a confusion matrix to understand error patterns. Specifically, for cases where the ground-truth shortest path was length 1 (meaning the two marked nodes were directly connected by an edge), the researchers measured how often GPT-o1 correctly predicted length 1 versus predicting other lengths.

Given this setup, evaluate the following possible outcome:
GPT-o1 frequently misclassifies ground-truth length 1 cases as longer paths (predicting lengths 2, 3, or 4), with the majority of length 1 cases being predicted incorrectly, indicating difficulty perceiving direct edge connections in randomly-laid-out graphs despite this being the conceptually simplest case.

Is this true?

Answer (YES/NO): YES